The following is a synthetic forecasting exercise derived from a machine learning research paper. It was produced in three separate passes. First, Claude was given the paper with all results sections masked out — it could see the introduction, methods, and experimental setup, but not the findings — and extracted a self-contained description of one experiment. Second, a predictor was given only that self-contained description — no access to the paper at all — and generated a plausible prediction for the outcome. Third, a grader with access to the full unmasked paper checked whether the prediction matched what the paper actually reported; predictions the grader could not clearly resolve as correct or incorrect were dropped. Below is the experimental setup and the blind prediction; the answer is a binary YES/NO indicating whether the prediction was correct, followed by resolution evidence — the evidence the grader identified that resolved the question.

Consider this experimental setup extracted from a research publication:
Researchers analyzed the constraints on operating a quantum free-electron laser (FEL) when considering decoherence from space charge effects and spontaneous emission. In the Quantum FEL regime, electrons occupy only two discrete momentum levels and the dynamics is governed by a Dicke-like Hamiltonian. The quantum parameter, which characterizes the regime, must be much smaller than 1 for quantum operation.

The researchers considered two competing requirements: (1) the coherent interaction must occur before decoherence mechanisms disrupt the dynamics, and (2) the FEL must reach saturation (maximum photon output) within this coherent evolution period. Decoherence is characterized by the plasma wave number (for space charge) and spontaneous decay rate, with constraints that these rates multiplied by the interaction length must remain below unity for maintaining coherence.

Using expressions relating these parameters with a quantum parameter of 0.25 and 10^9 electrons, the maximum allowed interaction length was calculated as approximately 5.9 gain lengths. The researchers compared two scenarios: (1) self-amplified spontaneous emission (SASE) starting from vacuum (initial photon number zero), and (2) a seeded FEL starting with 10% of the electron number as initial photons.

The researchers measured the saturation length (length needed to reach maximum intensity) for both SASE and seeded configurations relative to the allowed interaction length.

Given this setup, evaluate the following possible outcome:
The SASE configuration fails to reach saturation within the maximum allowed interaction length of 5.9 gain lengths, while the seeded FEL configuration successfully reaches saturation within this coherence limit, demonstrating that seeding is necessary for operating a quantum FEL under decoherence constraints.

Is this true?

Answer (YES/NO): YES